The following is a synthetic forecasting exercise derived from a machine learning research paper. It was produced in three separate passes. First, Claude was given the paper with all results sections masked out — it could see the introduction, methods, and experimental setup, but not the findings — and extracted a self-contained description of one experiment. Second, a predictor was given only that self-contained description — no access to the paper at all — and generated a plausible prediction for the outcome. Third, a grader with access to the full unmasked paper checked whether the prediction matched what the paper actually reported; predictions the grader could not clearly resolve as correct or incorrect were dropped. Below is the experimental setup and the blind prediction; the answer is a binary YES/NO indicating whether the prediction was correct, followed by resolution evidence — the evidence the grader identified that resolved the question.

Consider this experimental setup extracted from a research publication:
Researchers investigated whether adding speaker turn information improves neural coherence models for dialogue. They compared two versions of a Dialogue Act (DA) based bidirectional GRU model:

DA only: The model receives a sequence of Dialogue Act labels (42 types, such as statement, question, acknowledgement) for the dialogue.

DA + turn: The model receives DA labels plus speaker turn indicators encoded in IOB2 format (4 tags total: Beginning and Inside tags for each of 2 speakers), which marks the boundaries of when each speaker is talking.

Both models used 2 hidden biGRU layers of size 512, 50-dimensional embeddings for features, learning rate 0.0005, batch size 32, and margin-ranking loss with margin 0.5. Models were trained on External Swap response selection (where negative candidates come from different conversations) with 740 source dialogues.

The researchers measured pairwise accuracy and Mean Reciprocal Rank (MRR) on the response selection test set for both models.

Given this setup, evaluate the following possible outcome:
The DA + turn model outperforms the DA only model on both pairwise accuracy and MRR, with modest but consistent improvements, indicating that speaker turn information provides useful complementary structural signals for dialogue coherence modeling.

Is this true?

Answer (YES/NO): YES